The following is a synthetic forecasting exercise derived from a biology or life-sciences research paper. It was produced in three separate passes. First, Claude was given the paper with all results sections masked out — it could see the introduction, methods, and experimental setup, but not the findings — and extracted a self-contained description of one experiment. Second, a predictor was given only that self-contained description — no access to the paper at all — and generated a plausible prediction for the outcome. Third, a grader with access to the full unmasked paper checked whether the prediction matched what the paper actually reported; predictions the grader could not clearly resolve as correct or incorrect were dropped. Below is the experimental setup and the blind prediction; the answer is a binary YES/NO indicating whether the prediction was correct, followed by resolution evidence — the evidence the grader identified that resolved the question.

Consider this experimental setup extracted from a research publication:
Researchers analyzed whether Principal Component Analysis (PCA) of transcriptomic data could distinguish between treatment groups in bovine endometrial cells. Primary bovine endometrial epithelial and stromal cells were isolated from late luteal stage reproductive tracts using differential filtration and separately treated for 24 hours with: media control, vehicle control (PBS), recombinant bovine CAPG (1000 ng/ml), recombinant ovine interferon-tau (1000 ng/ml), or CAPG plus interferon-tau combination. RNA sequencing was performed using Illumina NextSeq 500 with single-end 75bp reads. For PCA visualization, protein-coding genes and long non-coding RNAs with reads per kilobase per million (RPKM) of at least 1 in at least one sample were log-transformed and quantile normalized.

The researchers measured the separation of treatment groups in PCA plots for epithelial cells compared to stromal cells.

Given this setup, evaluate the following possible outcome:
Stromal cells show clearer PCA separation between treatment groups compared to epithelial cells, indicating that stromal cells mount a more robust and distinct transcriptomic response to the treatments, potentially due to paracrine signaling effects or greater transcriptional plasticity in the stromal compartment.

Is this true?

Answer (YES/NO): NO